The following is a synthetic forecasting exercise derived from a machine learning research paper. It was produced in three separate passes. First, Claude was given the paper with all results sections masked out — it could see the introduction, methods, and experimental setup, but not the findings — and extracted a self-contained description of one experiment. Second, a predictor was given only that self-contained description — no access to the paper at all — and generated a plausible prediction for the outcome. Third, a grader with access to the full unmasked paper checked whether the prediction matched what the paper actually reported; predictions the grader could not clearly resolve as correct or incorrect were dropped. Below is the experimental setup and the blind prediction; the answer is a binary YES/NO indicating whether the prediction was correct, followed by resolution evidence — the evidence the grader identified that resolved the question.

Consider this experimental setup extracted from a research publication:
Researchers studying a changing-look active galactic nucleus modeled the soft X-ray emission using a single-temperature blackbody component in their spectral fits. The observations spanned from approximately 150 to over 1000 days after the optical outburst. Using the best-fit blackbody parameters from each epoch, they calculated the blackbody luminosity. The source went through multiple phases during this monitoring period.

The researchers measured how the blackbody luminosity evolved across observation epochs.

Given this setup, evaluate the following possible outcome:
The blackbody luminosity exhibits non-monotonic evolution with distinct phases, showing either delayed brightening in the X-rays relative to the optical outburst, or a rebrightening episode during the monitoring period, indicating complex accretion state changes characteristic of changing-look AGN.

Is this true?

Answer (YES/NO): YES